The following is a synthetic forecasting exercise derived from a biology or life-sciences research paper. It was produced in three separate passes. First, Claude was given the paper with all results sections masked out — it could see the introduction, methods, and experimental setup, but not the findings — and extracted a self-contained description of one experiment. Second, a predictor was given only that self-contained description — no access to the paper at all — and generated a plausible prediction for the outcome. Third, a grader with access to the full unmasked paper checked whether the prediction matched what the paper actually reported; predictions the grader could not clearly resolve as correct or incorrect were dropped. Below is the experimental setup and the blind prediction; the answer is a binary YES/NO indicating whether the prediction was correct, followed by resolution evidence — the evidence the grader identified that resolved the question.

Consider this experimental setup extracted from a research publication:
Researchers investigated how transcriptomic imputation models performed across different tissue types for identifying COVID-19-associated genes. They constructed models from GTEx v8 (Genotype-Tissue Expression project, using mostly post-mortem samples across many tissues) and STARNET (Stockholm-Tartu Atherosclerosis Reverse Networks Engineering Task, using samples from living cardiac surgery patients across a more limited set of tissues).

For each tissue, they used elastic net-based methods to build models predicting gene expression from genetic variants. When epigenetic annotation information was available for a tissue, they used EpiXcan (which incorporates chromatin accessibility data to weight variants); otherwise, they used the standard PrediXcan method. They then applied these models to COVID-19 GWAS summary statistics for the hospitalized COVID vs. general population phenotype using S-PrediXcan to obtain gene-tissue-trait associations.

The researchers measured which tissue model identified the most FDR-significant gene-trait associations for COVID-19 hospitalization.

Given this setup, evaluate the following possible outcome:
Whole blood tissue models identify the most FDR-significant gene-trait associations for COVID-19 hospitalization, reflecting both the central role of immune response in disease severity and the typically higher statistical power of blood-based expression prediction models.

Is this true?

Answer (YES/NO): YES